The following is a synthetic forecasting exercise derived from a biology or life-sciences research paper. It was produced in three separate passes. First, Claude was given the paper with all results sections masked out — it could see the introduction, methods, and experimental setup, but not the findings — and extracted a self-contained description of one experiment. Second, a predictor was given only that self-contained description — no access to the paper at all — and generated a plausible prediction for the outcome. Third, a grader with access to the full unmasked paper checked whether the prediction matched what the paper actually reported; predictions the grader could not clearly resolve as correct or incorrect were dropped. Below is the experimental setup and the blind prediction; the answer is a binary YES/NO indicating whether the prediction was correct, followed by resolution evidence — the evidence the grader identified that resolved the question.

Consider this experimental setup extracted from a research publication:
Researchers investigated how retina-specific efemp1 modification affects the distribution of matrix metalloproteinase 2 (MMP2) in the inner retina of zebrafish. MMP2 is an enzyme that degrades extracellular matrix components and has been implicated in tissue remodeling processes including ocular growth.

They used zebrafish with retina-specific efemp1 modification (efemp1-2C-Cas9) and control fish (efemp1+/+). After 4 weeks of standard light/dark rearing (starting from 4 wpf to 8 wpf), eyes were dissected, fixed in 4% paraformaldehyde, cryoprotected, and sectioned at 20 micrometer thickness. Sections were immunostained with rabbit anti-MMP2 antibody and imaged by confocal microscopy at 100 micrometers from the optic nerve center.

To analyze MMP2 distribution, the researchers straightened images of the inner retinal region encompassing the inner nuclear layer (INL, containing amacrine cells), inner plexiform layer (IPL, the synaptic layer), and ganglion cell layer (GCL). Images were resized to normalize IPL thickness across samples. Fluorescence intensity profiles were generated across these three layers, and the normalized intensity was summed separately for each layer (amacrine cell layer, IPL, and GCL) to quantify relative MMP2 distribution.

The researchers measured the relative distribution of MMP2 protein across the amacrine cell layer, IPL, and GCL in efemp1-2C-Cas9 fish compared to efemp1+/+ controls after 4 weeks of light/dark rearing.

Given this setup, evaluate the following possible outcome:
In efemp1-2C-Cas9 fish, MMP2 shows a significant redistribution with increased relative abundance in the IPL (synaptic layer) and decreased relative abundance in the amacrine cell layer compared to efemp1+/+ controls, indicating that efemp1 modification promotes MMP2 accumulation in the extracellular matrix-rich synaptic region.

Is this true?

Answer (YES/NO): NO